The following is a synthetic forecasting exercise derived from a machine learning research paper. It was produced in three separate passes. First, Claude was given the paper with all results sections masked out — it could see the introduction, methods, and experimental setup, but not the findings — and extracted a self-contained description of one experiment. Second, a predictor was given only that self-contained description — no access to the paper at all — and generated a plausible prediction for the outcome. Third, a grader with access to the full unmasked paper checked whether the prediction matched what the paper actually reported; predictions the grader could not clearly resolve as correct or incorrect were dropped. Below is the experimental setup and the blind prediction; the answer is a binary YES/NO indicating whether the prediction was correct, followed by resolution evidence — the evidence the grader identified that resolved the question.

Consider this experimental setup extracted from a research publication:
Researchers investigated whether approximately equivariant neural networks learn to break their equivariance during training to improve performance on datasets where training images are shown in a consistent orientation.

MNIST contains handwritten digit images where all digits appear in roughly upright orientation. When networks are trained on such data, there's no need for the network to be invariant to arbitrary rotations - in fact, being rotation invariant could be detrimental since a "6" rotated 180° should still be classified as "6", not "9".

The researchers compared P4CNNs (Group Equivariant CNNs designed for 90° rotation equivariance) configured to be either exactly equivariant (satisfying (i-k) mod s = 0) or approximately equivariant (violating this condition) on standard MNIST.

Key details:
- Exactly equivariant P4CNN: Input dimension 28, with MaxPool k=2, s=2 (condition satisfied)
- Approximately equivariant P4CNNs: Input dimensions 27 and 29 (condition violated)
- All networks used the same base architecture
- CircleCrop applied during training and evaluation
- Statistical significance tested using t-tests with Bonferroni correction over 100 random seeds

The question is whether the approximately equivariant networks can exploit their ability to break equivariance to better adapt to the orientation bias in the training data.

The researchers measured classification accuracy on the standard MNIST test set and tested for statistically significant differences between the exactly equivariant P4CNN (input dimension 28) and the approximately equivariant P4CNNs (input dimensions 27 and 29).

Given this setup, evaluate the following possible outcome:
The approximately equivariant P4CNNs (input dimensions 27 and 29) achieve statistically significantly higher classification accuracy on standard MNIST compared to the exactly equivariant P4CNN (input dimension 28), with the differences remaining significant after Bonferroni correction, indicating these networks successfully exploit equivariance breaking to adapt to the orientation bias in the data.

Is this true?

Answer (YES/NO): YES